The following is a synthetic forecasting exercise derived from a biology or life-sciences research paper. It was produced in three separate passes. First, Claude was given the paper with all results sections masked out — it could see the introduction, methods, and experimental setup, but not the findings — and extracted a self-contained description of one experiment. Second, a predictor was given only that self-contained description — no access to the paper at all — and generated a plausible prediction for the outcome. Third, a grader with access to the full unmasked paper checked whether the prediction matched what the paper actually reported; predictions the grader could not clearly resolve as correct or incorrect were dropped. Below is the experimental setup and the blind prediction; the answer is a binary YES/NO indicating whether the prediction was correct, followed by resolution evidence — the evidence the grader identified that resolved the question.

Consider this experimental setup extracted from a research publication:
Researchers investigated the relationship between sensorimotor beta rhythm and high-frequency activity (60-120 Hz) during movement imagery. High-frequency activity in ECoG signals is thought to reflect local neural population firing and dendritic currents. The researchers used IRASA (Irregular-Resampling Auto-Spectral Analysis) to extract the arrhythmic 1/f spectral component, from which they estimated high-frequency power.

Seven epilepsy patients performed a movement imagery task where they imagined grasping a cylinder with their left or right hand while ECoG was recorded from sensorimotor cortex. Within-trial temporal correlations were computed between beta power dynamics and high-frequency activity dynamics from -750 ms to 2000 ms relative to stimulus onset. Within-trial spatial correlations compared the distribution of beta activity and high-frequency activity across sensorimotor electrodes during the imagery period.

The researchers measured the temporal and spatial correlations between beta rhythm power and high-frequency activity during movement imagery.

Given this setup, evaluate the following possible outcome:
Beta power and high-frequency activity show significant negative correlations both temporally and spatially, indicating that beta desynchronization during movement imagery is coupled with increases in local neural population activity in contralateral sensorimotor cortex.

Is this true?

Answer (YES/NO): NO